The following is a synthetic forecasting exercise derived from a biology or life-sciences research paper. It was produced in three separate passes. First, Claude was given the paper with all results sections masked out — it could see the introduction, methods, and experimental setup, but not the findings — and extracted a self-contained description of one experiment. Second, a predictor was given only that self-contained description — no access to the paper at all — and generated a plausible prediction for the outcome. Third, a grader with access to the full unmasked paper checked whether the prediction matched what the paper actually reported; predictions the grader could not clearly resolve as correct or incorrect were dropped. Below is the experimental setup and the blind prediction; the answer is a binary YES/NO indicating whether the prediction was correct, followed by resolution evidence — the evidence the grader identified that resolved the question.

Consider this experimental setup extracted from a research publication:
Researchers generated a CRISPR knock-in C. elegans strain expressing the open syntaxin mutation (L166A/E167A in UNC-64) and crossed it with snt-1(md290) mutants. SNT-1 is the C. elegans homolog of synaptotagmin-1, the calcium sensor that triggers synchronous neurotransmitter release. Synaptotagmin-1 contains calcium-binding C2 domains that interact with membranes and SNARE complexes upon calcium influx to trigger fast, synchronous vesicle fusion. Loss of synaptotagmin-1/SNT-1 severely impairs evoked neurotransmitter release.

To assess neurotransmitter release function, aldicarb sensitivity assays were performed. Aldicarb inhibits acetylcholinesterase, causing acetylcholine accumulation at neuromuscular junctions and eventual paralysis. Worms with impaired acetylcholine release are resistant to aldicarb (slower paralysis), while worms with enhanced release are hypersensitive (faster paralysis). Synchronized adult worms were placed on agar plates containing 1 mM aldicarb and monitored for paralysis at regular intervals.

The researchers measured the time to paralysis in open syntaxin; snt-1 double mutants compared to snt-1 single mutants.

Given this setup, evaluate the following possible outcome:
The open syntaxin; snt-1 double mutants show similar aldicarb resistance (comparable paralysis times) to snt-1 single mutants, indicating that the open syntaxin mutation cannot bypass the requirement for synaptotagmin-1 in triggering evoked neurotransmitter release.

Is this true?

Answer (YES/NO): NO